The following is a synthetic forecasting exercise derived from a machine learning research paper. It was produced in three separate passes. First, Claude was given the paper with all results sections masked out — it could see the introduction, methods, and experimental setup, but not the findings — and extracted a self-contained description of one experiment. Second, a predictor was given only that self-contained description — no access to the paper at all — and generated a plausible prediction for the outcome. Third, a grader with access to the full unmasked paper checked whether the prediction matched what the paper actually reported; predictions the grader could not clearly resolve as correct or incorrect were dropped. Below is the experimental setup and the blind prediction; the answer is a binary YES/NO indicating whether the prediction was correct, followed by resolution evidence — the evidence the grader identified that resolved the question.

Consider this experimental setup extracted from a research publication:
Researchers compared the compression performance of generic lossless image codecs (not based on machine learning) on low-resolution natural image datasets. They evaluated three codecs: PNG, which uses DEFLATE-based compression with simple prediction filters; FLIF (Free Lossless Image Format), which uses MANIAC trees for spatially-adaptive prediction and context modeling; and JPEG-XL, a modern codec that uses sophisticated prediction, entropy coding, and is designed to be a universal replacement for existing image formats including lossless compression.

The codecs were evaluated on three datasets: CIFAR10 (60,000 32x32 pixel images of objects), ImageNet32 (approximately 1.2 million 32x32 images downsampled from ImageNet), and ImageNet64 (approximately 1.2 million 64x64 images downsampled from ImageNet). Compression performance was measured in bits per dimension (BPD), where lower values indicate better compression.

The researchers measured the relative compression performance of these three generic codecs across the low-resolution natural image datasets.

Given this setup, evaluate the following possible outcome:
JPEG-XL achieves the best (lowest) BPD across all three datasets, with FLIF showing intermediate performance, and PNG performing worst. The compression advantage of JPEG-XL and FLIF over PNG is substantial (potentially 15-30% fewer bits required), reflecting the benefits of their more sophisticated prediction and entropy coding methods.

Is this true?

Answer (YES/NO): NO